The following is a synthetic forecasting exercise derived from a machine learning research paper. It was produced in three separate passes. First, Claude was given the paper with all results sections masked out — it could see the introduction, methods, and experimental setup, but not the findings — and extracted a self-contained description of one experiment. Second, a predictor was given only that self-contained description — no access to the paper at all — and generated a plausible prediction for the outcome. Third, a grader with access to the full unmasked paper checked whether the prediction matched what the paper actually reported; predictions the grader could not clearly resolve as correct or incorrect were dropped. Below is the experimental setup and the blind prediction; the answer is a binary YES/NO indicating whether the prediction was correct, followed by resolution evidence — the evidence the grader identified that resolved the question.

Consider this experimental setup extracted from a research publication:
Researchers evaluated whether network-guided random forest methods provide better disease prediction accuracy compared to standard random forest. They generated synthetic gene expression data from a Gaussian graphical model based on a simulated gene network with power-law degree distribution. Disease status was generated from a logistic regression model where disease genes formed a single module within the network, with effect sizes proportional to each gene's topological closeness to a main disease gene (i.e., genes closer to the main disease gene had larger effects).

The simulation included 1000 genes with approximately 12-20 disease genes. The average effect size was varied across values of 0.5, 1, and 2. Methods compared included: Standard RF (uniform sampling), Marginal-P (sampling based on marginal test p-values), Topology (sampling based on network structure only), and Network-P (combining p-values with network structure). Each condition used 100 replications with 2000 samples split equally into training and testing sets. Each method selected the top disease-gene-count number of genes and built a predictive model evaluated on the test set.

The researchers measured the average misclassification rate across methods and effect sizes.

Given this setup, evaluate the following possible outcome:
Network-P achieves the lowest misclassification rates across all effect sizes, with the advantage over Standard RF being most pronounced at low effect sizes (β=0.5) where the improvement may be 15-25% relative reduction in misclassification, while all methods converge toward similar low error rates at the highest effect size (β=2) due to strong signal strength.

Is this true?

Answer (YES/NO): NO